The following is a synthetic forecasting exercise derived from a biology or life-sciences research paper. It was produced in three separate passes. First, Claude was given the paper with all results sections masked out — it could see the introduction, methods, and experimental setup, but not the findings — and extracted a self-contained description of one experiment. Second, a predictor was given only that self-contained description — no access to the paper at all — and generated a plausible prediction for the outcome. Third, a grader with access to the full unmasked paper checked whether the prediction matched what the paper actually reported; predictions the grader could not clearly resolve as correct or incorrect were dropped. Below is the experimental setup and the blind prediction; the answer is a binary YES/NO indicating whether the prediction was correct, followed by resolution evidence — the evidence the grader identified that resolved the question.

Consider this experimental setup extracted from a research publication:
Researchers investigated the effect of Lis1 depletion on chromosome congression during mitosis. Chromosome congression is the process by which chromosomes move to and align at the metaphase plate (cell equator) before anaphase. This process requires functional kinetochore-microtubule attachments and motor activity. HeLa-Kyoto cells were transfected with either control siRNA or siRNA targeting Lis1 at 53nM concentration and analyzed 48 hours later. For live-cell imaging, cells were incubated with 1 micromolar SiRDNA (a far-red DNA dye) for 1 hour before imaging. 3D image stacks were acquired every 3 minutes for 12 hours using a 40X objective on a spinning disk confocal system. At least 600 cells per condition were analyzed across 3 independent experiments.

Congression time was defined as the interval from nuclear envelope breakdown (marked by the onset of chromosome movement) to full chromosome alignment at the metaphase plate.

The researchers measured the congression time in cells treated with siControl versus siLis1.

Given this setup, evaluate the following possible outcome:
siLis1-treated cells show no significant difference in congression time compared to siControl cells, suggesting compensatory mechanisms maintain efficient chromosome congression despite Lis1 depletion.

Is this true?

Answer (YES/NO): YES